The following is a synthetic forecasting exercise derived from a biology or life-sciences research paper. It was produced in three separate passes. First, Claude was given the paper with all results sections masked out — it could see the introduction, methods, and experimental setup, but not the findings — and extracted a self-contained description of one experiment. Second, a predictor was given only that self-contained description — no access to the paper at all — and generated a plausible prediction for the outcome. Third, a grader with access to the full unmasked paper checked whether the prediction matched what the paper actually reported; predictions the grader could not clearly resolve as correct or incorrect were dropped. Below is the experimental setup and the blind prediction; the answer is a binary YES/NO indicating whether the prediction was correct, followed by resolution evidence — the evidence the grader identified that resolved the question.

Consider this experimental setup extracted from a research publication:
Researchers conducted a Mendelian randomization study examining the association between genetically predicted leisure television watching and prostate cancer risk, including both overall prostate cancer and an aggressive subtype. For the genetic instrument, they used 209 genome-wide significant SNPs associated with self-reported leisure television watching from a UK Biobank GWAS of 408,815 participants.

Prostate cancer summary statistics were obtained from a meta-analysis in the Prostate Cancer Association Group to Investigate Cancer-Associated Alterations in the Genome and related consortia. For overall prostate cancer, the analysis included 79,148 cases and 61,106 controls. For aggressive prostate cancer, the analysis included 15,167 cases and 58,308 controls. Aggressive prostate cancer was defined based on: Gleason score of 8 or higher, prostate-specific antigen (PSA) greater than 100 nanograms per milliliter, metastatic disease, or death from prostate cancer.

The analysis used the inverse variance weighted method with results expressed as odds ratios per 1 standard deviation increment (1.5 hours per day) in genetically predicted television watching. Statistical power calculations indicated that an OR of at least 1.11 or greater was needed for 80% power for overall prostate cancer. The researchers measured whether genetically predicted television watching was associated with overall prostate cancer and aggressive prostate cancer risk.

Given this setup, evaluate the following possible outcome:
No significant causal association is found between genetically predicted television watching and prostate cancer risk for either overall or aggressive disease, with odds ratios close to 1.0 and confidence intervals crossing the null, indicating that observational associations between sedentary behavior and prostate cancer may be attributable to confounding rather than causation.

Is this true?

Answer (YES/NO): YES